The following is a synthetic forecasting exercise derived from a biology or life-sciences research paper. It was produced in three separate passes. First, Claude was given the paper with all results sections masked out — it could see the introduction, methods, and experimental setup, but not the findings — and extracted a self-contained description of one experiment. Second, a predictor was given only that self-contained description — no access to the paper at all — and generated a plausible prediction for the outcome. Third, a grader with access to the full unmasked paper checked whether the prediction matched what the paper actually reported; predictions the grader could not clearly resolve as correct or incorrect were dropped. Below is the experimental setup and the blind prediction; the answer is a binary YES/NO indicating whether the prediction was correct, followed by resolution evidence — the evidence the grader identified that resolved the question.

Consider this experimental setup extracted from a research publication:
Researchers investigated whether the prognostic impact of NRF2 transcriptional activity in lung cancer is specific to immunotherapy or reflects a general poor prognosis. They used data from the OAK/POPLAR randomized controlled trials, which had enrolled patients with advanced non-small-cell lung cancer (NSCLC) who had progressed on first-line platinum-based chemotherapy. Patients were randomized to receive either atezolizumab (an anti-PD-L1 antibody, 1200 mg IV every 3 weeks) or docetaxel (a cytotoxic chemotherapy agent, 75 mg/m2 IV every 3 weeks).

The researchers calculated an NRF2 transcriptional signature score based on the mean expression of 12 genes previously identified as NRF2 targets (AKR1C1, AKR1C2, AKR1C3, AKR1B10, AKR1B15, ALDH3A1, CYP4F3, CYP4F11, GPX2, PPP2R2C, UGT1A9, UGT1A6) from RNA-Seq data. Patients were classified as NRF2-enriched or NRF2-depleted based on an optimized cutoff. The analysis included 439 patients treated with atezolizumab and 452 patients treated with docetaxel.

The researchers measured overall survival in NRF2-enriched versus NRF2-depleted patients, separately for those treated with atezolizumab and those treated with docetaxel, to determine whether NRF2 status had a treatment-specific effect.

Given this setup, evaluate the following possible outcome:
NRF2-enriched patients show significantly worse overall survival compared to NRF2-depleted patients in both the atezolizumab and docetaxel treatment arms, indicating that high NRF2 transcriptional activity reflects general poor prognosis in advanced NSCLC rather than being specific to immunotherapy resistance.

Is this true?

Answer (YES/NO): YES